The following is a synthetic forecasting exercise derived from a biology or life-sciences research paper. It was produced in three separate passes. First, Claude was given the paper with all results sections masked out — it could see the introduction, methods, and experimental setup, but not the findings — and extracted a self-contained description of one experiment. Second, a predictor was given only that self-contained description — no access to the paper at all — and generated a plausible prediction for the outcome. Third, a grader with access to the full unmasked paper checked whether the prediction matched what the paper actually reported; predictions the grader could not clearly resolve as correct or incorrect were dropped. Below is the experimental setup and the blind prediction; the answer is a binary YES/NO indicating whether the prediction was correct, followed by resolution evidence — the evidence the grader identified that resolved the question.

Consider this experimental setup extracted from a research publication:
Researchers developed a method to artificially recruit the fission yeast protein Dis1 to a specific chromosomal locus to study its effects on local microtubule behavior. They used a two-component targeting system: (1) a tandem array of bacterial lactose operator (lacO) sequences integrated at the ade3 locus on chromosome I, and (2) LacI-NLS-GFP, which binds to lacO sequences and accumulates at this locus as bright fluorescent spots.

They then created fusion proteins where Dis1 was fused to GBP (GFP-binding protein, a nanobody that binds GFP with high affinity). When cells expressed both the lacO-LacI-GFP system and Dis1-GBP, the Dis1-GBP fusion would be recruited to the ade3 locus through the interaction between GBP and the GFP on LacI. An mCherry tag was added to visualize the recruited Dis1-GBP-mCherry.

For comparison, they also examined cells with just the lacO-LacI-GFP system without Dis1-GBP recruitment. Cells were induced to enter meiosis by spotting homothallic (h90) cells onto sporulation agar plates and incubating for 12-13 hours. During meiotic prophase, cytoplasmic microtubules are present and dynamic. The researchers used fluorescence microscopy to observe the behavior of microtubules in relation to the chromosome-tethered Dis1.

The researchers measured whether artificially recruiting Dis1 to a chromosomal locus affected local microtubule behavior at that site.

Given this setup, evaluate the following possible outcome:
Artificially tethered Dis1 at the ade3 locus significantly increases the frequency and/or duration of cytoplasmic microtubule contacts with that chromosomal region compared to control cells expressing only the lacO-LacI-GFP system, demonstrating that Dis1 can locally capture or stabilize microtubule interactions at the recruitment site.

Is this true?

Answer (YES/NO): NO